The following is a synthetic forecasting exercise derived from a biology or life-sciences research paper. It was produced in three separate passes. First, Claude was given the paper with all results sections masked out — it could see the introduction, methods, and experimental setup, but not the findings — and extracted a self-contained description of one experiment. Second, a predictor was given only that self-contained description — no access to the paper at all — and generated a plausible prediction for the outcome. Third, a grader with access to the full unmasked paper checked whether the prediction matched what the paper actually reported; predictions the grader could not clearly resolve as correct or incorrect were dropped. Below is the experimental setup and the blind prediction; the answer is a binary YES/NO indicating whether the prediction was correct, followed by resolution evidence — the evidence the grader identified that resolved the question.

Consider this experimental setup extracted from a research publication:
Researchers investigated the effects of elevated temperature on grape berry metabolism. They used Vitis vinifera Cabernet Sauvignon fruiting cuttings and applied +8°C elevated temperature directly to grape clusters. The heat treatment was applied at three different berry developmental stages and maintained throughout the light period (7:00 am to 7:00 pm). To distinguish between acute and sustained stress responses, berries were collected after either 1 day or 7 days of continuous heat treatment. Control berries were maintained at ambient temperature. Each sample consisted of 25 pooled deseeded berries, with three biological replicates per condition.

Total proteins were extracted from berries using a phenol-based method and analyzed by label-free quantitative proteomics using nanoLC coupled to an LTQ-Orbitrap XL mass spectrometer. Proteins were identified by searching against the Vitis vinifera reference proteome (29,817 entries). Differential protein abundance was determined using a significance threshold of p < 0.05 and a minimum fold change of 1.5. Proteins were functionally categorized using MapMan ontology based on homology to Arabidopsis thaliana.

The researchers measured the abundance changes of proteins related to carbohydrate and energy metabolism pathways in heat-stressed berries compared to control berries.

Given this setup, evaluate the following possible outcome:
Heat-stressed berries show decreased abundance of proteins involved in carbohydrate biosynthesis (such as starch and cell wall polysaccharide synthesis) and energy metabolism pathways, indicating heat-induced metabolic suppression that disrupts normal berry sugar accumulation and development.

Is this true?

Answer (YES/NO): YES